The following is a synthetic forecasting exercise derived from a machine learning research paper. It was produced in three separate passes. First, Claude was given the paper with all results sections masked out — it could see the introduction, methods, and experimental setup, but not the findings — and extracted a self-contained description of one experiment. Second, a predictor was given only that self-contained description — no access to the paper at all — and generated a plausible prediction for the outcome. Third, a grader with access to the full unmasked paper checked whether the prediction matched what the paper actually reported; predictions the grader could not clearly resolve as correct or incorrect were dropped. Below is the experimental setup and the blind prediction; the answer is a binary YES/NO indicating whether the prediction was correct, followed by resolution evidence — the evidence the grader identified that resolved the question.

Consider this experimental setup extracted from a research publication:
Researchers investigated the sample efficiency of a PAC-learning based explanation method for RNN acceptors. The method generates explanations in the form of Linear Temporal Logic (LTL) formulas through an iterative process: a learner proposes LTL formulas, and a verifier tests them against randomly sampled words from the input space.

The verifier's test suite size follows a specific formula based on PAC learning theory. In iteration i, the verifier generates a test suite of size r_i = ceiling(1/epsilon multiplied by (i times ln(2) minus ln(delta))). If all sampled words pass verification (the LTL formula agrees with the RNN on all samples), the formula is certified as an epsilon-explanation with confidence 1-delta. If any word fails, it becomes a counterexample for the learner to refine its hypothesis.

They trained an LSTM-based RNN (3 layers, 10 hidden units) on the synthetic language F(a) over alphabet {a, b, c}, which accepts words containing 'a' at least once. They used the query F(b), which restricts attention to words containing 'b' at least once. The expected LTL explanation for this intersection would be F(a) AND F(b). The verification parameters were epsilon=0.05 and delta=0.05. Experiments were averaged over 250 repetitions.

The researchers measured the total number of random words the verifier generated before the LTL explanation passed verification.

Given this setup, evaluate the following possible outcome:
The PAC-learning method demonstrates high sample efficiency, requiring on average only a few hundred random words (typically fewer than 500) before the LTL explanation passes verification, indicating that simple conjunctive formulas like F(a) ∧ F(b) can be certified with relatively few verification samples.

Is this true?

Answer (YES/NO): NO